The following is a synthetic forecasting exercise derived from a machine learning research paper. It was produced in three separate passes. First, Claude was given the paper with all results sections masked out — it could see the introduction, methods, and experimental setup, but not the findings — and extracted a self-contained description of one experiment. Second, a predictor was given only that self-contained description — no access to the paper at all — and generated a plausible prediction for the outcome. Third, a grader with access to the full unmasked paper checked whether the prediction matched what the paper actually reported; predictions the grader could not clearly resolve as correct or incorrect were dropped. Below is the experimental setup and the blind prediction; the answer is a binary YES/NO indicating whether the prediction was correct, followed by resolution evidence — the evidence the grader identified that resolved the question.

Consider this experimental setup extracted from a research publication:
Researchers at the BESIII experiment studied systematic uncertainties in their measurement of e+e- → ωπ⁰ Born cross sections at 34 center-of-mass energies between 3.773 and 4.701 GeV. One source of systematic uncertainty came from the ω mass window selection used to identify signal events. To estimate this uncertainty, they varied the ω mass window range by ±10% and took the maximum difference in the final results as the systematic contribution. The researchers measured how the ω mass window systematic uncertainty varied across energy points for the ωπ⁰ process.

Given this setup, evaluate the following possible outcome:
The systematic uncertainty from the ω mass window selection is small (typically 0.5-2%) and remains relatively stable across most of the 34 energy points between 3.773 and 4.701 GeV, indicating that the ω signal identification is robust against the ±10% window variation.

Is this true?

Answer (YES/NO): NO